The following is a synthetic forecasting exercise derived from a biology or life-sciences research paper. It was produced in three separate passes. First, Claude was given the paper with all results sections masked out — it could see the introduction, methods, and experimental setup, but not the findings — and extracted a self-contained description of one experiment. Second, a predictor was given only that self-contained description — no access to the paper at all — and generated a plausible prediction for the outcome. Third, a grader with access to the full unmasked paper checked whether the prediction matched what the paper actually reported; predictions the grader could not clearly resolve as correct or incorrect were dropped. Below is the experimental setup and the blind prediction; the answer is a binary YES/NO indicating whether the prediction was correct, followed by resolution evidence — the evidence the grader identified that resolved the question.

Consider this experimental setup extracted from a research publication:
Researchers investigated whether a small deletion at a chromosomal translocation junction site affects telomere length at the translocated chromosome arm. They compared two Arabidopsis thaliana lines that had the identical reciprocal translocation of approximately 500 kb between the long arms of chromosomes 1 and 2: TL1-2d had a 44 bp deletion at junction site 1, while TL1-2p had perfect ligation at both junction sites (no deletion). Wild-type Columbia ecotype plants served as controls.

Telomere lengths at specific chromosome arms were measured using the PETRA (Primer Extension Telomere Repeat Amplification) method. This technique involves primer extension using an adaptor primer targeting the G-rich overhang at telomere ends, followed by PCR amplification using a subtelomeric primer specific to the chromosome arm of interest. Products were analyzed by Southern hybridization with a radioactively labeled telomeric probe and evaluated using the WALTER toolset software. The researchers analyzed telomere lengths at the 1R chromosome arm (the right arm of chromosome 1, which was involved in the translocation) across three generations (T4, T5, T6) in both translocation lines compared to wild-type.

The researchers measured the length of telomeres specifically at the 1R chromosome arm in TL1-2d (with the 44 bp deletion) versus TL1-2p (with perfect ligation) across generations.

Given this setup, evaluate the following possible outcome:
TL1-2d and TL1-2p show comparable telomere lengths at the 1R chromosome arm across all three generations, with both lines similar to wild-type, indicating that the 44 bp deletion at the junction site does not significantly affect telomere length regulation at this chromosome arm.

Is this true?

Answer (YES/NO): NO